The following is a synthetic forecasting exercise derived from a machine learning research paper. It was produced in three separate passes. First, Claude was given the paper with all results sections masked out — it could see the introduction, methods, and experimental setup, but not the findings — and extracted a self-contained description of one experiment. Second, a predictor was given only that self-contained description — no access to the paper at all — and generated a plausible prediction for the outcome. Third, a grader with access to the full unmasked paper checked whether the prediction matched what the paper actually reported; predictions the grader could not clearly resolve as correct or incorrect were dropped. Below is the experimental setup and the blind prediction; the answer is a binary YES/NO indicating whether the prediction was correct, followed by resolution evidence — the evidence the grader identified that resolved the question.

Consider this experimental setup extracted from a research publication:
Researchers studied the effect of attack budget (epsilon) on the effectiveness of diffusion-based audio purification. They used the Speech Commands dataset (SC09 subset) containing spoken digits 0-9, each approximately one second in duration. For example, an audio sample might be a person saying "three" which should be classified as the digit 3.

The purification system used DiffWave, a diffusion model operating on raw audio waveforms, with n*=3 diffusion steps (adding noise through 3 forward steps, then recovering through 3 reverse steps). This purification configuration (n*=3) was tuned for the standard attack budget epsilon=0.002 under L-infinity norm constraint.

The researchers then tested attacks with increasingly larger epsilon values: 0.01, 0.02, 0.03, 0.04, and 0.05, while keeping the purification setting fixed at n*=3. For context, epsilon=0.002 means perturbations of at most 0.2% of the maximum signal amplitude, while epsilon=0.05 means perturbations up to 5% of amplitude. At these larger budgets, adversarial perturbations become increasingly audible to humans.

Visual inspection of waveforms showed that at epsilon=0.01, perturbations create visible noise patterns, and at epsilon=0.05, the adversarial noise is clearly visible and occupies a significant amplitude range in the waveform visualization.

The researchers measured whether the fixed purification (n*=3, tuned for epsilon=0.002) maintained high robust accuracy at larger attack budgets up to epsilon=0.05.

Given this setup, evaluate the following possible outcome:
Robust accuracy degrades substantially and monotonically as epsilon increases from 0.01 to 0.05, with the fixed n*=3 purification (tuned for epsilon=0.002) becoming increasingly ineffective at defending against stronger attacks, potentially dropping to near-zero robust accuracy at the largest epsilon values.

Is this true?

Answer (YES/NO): YES